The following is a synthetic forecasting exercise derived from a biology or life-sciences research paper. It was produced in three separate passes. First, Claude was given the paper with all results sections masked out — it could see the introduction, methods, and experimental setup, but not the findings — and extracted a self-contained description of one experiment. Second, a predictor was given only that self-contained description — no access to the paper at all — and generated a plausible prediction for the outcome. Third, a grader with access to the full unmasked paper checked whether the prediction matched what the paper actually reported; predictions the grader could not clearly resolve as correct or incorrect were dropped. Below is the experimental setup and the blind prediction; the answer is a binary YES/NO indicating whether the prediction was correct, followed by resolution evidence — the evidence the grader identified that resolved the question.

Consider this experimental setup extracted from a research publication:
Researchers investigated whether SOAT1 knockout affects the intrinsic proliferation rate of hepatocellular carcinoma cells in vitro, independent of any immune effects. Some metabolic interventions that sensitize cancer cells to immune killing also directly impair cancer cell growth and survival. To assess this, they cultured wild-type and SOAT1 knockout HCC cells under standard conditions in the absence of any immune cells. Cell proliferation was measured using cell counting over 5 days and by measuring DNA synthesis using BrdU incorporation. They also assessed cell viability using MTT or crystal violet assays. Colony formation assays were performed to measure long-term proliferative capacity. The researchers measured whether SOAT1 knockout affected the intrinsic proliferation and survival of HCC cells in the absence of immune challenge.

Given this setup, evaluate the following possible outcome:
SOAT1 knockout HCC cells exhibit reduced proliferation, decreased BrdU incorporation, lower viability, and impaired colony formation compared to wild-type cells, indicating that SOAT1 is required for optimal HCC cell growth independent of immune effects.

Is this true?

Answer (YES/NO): NO